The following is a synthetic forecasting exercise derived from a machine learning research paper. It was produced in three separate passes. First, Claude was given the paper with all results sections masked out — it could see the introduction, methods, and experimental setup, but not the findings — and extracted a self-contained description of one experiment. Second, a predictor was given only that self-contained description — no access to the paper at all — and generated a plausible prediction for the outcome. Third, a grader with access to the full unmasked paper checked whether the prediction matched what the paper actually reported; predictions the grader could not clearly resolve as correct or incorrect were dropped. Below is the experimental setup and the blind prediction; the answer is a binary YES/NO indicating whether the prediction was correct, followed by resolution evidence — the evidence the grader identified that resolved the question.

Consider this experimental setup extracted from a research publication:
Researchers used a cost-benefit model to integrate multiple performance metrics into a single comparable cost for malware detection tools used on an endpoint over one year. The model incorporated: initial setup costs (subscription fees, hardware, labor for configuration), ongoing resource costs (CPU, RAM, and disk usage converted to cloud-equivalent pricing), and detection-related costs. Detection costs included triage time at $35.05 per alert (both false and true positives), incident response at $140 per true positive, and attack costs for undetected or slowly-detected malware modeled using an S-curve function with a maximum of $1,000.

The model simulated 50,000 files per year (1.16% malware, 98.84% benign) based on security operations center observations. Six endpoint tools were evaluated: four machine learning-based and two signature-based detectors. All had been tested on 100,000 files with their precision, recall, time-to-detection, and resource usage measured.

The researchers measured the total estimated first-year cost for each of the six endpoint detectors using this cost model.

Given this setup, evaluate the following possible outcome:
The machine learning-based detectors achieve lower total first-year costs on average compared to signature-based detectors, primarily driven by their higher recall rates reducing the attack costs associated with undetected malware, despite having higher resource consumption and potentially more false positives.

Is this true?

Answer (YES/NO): NO